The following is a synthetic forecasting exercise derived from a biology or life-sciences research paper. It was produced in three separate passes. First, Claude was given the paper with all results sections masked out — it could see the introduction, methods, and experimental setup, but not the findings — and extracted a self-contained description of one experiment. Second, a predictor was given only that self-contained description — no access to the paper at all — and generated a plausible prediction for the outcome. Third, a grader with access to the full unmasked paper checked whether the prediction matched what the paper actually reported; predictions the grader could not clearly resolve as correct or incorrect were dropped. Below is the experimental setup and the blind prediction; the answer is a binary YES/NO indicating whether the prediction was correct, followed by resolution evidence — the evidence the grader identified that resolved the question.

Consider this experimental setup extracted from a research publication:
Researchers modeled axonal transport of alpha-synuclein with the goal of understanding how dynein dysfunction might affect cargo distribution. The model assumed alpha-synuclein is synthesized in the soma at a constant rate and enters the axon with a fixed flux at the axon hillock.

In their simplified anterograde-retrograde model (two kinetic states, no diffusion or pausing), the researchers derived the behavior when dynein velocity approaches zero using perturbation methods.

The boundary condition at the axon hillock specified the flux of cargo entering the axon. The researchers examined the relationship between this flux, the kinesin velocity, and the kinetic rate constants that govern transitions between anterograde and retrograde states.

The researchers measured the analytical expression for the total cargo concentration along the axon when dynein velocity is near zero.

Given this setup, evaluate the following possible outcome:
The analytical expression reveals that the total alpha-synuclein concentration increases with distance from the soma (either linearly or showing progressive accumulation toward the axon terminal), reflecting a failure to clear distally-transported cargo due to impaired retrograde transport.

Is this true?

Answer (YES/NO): NO